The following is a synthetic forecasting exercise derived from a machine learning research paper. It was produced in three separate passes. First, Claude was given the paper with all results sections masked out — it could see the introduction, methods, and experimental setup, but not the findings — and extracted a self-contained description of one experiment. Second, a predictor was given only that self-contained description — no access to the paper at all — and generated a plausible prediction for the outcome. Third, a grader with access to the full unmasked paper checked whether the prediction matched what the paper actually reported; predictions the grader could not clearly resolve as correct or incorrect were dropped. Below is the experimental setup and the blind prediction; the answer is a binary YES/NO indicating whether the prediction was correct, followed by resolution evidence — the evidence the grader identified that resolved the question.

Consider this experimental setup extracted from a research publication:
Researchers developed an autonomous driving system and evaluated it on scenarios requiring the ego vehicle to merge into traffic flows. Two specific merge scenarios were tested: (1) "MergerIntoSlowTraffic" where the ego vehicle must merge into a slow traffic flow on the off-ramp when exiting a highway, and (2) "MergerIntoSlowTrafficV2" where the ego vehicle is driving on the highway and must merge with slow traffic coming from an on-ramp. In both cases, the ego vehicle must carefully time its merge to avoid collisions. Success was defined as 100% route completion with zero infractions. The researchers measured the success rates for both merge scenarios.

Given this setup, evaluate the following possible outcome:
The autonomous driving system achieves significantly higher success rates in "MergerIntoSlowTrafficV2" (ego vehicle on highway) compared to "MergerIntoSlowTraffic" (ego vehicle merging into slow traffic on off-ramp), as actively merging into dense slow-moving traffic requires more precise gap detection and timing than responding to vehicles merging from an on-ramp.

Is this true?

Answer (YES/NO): YES